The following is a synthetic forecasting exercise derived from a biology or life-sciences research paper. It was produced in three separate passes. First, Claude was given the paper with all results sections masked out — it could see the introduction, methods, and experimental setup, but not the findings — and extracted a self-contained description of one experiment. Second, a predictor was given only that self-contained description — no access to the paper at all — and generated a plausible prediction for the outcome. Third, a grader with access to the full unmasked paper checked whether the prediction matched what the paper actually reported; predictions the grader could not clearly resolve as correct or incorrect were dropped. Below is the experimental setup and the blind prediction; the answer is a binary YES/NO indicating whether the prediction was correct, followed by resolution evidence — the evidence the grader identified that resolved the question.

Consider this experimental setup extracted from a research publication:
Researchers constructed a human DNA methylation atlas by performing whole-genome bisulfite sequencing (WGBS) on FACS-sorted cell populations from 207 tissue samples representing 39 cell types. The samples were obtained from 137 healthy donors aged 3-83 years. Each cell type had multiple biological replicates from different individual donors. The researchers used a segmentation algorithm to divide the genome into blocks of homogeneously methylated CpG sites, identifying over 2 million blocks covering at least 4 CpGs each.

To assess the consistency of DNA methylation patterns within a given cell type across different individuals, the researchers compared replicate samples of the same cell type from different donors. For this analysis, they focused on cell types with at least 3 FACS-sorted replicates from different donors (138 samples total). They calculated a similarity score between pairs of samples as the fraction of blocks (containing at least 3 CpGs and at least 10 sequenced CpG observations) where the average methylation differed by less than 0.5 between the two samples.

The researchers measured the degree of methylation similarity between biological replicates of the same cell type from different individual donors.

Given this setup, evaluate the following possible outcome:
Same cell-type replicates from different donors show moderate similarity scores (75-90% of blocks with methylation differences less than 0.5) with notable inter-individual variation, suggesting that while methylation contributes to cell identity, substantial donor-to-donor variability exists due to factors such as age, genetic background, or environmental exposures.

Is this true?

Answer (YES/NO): NO